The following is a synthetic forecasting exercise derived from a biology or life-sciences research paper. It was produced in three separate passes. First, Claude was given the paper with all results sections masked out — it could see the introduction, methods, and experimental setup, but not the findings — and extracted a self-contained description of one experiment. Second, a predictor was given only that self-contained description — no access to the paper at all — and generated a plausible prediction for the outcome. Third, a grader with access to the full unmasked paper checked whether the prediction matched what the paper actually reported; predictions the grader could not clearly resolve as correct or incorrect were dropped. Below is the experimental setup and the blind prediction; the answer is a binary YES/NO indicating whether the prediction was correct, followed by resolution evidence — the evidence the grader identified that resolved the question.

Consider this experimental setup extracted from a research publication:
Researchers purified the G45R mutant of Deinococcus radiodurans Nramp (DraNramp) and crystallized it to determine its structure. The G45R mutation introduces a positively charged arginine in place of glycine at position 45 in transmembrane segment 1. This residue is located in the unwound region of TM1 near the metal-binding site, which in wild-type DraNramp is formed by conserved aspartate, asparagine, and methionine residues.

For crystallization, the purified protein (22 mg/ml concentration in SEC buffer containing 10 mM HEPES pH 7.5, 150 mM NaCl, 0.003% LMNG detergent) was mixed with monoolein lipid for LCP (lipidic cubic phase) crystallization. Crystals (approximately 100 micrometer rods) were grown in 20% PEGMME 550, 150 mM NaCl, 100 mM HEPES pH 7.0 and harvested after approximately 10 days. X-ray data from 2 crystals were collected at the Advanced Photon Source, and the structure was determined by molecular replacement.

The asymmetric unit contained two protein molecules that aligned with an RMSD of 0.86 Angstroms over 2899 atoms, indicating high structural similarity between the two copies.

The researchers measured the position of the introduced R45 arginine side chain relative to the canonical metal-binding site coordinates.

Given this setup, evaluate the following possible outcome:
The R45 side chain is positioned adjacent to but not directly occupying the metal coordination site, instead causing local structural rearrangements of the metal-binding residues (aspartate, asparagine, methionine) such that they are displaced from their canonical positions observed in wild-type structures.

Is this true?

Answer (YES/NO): NO